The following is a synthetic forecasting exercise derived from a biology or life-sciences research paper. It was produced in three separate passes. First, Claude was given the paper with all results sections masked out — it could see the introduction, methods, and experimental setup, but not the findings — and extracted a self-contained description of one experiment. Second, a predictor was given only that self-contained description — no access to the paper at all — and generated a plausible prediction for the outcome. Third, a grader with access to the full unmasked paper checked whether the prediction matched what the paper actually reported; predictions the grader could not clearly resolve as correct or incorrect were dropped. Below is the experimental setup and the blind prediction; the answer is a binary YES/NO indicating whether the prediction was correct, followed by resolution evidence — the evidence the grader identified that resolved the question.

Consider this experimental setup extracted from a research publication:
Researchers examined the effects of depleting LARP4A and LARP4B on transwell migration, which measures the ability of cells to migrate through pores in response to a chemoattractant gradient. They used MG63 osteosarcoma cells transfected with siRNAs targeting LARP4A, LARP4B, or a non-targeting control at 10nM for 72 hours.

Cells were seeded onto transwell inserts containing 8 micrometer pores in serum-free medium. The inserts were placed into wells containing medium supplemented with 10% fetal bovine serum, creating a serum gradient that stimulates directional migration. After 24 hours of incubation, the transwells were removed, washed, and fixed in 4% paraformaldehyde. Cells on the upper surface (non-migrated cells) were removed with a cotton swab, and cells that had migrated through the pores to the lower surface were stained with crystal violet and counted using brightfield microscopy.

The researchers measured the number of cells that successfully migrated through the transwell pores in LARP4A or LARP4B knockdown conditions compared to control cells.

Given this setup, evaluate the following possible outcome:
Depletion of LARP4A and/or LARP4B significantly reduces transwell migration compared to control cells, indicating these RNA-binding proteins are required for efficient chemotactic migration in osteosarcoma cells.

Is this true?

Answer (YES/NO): YES